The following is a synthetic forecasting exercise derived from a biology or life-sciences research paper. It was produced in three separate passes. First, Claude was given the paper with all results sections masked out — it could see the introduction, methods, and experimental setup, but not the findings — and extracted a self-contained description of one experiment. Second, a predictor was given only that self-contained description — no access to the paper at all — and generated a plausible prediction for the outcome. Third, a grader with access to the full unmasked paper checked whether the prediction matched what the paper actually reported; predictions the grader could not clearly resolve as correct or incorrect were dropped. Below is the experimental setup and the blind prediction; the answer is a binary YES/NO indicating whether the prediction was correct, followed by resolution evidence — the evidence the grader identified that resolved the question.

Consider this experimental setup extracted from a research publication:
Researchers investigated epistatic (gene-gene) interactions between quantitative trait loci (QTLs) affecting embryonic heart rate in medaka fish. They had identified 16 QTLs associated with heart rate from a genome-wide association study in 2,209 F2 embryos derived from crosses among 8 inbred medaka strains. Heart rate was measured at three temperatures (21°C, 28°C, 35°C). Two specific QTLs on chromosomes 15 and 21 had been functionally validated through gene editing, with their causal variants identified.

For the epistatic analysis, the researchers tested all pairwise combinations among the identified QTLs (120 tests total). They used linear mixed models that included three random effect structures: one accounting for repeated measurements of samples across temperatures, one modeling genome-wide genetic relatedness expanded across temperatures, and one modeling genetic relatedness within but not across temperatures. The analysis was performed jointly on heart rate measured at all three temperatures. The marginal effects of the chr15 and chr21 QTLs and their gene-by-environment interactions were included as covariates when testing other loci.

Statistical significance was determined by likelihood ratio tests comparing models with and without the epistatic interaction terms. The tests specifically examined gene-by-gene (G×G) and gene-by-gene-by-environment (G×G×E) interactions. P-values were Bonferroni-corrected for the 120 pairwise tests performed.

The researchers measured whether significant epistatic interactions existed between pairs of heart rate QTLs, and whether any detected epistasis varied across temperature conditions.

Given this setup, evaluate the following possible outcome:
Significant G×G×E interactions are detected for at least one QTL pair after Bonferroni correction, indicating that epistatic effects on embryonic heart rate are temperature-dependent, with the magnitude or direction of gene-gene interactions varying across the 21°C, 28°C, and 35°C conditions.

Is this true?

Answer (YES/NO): YES